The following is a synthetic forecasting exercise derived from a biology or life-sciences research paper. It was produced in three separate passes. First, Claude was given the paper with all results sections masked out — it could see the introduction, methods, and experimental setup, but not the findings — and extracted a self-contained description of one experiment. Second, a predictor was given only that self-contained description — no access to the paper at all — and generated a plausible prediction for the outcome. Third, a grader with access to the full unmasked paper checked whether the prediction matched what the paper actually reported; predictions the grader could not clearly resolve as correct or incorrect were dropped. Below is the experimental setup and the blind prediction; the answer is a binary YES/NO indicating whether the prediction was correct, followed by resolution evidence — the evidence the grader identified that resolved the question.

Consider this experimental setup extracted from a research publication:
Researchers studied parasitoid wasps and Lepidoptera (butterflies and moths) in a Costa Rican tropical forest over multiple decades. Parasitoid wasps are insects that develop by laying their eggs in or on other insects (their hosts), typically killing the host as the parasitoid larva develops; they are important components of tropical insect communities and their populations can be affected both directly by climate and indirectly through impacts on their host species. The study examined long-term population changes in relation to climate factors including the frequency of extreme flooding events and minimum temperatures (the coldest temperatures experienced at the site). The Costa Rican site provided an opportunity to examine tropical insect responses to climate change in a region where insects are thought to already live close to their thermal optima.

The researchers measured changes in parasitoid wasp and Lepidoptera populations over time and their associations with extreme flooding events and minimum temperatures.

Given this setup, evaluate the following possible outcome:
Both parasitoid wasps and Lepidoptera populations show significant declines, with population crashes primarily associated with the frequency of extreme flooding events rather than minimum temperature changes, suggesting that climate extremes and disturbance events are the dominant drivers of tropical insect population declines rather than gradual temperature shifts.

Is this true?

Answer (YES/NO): NO